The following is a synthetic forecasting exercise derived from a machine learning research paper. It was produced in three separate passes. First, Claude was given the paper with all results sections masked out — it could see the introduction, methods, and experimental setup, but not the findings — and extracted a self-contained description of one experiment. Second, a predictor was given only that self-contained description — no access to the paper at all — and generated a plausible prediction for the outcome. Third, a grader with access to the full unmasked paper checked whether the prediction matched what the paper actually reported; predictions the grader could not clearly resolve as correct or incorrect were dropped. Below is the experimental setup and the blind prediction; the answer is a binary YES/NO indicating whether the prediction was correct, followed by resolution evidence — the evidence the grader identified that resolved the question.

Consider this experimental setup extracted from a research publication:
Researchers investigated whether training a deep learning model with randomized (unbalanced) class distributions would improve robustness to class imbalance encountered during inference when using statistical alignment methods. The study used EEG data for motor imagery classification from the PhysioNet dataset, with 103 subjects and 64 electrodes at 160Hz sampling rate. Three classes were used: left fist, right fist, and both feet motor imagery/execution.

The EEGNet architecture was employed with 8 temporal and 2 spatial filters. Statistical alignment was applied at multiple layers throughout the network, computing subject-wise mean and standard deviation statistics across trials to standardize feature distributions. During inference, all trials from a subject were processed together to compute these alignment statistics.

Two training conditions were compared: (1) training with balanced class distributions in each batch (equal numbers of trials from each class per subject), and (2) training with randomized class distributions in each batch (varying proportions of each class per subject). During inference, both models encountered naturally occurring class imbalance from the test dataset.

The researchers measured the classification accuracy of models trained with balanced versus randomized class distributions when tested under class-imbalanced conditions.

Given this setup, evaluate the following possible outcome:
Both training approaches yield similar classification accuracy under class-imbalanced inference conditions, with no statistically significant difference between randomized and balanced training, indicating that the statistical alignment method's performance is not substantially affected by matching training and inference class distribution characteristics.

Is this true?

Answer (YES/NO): YES